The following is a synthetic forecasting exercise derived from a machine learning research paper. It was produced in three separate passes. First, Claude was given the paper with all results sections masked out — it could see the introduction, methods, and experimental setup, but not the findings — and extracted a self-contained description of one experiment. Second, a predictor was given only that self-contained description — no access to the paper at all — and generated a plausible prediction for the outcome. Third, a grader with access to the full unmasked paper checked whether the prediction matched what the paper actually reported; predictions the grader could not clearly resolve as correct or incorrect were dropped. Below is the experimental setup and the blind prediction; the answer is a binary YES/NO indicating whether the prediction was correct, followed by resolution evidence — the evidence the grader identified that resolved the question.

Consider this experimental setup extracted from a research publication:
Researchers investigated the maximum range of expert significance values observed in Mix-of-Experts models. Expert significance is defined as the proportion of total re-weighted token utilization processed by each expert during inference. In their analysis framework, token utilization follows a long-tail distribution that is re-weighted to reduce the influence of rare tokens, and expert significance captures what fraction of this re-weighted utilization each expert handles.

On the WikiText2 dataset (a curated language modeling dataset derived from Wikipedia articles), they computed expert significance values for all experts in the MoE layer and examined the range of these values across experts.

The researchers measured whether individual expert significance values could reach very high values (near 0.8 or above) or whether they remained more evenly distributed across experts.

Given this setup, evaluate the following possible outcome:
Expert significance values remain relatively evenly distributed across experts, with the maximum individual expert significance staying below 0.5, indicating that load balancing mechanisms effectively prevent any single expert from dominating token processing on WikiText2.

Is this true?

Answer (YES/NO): NO